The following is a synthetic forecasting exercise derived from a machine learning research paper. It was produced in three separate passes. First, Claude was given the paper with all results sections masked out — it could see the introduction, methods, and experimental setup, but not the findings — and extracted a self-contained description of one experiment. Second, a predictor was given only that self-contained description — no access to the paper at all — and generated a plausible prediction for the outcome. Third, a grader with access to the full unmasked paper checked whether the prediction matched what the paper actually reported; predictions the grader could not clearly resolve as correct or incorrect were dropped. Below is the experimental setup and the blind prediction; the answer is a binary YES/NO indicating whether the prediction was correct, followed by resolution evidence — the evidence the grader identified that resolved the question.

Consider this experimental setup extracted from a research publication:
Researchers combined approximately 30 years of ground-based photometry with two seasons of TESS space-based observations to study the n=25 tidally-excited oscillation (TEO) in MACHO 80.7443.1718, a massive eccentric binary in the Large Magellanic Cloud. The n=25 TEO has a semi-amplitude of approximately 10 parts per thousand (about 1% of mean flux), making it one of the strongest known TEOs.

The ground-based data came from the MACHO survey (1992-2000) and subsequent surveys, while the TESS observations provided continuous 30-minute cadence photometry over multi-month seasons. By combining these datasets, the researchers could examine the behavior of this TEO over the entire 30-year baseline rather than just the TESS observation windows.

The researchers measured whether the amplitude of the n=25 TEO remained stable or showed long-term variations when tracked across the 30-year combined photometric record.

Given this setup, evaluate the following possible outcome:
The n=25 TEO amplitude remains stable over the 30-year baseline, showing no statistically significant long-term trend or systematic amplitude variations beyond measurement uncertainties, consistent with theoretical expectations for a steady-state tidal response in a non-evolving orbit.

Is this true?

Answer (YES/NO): NO